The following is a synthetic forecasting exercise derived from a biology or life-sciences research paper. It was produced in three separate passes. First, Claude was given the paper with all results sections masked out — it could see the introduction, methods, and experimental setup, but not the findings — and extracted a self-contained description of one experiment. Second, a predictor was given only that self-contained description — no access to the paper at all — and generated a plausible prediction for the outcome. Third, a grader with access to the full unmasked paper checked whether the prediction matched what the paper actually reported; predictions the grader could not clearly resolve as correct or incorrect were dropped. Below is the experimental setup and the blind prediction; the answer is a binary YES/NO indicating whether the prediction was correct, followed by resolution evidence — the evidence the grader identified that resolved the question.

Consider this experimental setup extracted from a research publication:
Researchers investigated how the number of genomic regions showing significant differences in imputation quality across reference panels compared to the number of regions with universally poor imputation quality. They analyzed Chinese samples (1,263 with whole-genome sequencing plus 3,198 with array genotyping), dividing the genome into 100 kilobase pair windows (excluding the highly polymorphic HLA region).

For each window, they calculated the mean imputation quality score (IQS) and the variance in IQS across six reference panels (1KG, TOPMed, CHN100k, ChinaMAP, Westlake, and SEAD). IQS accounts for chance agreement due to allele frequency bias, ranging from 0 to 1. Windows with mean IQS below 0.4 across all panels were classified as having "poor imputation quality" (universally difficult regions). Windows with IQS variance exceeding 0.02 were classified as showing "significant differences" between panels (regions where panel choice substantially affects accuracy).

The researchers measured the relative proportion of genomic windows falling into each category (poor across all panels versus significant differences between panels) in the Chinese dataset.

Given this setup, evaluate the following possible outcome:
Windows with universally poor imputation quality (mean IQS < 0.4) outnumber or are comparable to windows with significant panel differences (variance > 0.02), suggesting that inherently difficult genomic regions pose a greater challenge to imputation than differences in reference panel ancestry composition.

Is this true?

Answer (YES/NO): YES